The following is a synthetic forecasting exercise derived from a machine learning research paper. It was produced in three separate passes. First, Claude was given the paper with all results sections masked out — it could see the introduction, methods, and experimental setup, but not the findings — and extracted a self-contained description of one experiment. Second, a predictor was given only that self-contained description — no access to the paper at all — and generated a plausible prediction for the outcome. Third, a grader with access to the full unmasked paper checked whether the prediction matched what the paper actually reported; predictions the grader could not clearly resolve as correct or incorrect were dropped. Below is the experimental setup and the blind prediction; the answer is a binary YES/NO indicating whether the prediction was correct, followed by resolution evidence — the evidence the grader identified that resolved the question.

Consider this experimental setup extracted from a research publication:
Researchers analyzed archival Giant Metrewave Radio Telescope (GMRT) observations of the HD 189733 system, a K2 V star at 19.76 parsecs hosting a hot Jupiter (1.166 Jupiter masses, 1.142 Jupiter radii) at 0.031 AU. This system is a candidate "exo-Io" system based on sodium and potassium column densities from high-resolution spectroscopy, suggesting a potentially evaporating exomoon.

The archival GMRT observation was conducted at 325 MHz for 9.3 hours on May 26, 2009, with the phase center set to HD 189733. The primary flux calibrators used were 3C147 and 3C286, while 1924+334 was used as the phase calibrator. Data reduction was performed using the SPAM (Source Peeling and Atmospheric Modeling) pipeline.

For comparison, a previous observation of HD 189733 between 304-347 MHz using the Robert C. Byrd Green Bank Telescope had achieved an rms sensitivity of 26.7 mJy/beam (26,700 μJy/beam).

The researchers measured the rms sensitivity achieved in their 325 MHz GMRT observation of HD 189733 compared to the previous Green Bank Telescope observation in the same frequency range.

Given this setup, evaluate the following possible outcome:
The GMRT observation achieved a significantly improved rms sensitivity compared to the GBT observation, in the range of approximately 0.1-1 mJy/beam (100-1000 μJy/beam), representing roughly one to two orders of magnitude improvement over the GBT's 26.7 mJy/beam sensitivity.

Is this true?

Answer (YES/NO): YES